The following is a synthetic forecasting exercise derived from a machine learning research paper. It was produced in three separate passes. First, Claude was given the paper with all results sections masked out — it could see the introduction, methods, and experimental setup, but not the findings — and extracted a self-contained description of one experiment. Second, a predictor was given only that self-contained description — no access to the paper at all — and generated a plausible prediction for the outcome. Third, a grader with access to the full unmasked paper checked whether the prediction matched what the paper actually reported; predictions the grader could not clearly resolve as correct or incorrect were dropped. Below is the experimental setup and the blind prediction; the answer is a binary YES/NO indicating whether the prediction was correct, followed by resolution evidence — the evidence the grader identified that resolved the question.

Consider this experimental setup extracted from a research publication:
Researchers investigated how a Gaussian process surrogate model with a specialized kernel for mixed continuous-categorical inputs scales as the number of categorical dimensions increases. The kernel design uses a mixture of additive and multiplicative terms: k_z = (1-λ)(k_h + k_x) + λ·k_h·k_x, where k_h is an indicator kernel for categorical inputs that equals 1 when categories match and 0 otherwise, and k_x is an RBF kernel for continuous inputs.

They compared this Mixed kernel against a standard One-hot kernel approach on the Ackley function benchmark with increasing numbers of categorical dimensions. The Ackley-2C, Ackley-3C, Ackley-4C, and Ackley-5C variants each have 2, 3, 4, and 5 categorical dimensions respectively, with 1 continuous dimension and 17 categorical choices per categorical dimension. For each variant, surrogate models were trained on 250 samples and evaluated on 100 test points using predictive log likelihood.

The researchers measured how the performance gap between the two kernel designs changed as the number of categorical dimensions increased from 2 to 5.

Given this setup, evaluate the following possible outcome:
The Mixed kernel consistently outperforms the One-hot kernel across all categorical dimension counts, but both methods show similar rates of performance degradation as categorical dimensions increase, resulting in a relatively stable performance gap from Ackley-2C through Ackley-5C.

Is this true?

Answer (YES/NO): NO